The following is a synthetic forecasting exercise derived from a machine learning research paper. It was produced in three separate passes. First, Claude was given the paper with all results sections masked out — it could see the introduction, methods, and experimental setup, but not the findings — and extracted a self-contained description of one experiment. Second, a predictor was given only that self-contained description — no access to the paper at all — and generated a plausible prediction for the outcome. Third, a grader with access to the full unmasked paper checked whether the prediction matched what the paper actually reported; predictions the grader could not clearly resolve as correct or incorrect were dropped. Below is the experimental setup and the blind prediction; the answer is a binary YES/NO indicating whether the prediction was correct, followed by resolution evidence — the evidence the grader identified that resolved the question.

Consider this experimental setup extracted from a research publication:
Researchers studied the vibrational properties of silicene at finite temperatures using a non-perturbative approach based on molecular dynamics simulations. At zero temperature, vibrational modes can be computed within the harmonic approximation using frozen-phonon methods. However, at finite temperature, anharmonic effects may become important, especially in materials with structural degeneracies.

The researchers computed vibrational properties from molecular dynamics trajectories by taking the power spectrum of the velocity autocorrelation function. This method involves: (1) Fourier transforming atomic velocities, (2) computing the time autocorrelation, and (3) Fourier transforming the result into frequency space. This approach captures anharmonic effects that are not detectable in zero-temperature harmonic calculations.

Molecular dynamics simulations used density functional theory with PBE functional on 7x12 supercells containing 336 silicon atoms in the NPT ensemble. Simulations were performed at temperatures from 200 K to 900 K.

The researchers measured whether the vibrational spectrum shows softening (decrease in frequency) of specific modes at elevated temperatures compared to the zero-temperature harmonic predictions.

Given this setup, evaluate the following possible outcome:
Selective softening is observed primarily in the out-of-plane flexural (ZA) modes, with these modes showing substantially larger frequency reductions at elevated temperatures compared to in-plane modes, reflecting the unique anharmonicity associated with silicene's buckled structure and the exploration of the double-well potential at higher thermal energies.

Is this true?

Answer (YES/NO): NO